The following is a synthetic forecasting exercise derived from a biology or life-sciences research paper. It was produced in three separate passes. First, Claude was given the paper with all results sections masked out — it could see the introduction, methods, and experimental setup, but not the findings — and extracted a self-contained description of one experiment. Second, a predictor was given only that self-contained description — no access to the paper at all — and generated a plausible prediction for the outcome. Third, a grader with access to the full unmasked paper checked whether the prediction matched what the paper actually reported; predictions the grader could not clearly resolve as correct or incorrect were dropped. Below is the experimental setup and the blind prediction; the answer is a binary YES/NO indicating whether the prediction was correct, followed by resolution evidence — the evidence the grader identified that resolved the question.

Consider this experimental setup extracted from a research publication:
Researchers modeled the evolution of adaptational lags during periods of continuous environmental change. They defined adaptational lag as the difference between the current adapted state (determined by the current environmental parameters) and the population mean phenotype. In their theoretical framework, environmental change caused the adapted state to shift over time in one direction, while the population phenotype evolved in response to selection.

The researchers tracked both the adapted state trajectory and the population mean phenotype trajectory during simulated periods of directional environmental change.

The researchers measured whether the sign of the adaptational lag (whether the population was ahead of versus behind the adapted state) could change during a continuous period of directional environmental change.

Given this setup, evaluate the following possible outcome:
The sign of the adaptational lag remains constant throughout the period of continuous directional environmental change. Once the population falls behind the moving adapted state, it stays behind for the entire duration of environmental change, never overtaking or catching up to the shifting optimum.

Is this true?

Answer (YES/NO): NO